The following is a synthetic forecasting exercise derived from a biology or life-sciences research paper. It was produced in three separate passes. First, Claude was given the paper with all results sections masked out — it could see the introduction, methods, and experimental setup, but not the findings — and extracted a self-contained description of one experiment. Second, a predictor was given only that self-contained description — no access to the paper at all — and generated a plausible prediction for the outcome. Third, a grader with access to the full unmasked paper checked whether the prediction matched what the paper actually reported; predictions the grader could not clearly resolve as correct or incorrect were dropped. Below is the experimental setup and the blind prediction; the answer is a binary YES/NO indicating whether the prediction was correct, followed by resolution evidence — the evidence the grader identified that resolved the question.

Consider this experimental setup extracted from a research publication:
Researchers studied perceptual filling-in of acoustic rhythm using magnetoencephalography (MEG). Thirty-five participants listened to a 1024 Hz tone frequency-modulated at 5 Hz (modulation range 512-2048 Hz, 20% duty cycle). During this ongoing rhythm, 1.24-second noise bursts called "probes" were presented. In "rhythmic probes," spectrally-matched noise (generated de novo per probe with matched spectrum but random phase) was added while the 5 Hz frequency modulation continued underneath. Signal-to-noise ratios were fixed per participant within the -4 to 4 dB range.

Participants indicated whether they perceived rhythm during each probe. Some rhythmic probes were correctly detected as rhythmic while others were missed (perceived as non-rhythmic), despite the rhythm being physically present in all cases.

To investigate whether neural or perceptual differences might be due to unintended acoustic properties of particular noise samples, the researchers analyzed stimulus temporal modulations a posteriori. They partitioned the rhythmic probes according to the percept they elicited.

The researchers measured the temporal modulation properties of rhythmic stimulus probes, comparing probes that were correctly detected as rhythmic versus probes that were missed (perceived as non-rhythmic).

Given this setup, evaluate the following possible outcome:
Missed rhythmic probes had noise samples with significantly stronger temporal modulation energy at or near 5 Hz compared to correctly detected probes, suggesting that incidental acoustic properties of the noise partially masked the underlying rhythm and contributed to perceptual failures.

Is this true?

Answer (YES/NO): NO